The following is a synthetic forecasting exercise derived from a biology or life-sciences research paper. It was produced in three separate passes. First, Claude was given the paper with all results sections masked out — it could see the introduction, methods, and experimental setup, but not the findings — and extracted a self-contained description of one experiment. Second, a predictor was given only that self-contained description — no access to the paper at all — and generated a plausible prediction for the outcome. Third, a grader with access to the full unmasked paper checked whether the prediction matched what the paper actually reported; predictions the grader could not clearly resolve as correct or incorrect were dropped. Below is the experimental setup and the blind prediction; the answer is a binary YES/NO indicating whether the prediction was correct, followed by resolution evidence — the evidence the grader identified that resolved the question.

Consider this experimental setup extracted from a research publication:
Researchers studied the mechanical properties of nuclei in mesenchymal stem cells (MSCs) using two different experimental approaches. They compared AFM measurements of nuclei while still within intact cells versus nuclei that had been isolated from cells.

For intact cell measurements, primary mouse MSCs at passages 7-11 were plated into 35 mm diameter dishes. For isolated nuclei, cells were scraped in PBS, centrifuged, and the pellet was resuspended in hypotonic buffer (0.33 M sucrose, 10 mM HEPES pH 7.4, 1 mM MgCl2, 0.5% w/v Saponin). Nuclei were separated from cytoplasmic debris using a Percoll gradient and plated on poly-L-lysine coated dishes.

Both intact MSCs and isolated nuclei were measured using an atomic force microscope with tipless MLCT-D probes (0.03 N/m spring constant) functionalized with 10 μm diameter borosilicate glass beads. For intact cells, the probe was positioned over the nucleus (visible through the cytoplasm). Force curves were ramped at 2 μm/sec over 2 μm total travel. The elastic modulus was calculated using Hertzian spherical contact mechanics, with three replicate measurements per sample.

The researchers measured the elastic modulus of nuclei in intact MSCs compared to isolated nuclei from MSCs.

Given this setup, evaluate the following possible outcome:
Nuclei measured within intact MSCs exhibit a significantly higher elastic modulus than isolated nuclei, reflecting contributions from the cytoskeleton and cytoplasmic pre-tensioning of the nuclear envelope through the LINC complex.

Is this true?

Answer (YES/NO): YES